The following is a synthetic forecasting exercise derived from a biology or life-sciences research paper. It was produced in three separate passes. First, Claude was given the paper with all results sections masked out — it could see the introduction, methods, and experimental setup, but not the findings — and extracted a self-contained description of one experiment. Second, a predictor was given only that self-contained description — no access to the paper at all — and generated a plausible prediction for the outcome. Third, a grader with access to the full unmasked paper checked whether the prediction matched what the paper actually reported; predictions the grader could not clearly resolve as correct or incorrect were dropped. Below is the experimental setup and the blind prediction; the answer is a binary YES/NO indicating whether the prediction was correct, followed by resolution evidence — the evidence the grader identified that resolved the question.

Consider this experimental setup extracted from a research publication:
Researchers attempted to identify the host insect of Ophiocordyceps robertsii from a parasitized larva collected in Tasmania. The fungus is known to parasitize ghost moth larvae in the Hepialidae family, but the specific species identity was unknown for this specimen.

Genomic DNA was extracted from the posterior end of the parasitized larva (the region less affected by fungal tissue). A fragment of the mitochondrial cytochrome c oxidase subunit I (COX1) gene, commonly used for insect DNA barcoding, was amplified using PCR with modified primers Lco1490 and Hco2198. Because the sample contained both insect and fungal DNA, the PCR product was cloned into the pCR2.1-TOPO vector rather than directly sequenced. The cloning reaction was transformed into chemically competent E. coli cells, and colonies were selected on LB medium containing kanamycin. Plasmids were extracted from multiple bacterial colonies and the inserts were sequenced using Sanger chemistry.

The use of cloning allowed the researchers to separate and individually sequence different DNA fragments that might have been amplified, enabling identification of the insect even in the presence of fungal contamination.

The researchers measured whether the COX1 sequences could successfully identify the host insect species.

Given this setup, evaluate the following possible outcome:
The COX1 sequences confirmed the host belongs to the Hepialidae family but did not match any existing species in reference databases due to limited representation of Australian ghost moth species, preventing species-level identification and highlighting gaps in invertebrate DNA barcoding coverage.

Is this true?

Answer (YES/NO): NO